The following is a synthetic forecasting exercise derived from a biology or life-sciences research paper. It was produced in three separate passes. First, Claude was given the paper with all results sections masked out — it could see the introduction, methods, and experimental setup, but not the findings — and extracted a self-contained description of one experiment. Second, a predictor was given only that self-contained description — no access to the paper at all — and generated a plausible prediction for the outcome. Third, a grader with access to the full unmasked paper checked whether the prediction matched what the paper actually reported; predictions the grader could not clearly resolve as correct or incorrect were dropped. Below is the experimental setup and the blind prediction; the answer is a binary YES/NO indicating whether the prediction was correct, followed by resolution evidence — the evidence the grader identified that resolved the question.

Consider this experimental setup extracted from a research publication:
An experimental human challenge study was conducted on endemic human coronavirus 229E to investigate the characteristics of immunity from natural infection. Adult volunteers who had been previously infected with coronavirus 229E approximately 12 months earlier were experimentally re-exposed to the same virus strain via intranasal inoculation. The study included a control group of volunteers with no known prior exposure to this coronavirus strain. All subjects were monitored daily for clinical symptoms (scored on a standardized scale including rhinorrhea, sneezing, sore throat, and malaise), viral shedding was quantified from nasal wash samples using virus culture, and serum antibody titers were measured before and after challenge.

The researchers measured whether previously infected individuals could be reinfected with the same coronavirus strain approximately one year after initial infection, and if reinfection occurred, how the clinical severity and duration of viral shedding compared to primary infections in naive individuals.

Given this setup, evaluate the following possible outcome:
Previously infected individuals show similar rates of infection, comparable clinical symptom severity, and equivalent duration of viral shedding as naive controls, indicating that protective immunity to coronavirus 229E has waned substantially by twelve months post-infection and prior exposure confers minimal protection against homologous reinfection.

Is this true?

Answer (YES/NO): NO